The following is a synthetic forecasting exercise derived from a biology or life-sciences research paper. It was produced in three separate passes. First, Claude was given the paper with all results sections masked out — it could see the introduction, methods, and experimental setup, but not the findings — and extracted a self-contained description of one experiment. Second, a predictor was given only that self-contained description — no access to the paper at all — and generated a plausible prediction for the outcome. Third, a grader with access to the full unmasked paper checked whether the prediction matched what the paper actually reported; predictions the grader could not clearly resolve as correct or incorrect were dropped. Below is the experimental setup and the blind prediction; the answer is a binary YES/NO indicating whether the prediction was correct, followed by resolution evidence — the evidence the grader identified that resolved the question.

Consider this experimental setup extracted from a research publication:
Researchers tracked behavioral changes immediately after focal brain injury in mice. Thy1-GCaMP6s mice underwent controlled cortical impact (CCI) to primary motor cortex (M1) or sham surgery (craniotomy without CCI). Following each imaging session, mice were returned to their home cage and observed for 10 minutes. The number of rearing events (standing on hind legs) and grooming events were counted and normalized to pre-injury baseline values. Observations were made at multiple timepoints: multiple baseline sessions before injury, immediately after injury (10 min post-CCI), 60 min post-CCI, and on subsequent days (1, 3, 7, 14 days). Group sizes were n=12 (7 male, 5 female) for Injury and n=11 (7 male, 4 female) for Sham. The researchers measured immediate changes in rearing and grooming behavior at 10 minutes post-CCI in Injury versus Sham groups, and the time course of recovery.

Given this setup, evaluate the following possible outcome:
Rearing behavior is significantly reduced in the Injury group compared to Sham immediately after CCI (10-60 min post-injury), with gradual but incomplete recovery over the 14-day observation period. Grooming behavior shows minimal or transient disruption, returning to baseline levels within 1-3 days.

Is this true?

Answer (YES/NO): NO